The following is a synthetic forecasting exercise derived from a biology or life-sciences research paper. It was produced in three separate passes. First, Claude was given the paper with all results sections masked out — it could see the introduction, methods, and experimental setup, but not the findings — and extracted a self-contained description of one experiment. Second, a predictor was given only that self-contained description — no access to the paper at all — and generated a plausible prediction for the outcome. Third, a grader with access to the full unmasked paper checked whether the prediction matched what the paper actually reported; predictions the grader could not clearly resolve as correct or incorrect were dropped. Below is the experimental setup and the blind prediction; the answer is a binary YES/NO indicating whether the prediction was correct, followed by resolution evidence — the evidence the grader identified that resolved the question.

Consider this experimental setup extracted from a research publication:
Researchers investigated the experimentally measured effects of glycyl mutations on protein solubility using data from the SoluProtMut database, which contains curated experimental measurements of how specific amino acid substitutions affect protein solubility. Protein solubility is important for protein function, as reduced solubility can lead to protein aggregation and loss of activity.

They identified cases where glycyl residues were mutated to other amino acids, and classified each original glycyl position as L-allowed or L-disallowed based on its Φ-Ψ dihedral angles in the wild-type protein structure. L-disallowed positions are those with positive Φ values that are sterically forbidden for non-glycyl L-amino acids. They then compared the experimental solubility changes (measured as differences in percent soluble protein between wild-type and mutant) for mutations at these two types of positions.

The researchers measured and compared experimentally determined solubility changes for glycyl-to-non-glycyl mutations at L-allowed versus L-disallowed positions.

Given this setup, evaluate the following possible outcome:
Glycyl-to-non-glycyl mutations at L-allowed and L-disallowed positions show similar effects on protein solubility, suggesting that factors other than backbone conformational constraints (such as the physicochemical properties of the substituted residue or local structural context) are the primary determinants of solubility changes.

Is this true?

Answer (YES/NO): NO